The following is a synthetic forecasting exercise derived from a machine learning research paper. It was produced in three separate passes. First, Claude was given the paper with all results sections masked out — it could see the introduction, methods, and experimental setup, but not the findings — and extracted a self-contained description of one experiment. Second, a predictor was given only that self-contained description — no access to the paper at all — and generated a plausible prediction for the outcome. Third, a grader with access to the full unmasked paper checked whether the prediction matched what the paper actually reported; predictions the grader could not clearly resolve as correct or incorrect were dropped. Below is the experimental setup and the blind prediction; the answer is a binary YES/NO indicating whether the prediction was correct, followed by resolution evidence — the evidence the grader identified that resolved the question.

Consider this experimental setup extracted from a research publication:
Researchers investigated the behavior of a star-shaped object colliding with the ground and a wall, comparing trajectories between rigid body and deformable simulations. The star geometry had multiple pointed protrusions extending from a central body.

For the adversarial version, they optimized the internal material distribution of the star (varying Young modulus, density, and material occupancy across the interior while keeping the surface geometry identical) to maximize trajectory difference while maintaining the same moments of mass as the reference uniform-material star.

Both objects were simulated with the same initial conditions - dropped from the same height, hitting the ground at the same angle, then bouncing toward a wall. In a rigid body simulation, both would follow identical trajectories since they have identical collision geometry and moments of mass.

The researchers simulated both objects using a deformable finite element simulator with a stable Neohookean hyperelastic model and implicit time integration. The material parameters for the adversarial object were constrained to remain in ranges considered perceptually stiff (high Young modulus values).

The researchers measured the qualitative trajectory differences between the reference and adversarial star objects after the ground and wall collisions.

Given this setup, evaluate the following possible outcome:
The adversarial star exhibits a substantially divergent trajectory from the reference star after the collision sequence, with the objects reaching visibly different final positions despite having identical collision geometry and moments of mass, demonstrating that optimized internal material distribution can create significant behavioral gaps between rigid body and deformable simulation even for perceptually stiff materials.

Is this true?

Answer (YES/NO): YES